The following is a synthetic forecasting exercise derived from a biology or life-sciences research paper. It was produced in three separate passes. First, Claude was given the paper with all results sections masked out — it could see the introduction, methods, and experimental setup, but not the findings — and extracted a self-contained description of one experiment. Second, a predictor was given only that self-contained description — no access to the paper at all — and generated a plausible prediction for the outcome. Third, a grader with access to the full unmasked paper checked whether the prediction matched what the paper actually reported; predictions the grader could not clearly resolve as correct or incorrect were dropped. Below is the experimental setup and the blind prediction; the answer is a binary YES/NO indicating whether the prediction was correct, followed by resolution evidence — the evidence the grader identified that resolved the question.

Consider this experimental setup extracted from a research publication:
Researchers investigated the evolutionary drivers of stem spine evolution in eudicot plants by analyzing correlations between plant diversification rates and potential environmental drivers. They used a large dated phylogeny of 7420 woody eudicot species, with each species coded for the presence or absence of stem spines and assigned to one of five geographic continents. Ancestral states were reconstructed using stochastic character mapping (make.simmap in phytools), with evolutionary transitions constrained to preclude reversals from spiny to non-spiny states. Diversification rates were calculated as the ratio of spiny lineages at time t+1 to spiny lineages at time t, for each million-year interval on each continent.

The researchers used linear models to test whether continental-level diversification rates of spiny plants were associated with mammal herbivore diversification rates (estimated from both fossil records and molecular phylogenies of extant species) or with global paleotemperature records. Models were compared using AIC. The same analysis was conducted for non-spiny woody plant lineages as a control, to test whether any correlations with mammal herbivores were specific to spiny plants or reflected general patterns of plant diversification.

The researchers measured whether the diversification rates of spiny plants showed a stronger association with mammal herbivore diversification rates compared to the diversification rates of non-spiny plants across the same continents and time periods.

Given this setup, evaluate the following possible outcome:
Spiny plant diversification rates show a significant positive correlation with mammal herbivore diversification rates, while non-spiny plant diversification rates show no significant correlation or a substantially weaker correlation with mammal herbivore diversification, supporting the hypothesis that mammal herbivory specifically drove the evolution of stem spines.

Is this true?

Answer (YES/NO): YES